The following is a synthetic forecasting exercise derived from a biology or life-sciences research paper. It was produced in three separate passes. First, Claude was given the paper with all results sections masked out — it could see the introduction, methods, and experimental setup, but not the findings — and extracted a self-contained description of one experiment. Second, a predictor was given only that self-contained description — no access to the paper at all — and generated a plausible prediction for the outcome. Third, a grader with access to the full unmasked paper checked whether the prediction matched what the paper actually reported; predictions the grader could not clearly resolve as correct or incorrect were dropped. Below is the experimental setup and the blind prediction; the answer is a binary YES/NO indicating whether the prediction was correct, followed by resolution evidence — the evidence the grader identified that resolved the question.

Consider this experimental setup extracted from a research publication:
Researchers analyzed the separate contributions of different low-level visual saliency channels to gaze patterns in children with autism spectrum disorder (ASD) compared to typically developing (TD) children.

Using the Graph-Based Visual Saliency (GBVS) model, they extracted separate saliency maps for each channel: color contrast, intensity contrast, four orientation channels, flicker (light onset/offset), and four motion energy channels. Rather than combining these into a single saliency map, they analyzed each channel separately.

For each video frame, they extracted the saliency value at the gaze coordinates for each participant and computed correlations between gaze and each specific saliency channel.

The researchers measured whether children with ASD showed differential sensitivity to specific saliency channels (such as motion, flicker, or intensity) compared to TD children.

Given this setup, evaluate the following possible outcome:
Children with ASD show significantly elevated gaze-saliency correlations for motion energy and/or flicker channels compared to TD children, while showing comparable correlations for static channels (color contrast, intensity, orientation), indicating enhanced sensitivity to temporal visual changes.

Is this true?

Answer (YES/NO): NO